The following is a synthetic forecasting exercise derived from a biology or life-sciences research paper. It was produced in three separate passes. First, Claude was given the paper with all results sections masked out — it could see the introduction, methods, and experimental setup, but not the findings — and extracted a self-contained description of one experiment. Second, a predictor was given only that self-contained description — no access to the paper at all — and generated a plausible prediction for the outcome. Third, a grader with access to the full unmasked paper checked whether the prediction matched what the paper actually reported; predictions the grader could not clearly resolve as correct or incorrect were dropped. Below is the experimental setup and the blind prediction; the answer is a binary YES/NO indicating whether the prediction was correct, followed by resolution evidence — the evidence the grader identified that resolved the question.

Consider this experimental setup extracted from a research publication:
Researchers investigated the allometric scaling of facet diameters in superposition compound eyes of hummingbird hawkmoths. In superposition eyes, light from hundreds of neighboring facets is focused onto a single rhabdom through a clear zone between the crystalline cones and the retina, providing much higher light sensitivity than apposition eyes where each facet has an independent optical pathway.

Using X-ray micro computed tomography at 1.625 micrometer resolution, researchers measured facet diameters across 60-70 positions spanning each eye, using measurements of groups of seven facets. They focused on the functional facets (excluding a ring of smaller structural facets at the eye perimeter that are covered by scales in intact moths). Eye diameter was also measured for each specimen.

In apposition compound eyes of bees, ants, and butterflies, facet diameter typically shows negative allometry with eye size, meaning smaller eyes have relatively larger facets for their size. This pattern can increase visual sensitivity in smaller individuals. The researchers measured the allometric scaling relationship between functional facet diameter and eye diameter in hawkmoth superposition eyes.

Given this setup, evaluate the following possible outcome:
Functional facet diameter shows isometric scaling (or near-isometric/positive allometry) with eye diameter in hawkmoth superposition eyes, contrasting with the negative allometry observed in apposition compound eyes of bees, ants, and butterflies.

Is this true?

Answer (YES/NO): NO